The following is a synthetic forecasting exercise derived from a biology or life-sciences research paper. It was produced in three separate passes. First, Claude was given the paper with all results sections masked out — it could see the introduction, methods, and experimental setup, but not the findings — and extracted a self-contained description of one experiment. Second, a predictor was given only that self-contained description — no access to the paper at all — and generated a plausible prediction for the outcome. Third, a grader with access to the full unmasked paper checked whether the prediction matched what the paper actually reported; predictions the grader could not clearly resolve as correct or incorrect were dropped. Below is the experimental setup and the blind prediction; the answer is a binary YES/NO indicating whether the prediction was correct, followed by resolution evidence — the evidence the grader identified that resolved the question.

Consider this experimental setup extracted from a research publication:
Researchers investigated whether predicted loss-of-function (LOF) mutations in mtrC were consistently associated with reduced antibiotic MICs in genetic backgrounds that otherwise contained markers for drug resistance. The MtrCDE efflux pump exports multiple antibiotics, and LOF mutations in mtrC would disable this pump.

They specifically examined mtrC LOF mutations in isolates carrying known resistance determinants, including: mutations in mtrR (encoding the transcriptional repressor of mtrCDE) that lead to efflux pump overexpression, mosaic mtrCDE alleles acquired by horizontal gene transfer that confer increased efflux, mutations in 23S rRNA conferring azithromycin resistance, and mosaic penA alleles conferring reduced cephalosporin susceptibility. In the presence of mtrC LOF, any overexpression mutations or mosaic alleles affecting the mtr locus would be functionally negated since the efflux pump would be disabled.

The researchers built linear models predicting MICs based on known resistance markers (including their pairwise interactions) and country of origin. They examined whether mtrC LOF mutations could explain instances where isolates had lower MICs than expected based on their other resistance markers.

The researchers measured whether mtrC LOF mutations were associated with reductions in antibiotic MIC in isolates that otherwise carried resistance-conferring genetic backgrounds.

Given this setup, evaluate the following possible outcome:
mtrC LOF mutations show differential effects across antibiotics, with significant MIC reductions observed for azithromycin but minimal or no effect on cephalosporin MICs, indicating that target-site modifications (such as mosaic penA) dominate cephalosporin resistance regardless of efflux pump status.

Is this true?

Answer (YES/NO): NO